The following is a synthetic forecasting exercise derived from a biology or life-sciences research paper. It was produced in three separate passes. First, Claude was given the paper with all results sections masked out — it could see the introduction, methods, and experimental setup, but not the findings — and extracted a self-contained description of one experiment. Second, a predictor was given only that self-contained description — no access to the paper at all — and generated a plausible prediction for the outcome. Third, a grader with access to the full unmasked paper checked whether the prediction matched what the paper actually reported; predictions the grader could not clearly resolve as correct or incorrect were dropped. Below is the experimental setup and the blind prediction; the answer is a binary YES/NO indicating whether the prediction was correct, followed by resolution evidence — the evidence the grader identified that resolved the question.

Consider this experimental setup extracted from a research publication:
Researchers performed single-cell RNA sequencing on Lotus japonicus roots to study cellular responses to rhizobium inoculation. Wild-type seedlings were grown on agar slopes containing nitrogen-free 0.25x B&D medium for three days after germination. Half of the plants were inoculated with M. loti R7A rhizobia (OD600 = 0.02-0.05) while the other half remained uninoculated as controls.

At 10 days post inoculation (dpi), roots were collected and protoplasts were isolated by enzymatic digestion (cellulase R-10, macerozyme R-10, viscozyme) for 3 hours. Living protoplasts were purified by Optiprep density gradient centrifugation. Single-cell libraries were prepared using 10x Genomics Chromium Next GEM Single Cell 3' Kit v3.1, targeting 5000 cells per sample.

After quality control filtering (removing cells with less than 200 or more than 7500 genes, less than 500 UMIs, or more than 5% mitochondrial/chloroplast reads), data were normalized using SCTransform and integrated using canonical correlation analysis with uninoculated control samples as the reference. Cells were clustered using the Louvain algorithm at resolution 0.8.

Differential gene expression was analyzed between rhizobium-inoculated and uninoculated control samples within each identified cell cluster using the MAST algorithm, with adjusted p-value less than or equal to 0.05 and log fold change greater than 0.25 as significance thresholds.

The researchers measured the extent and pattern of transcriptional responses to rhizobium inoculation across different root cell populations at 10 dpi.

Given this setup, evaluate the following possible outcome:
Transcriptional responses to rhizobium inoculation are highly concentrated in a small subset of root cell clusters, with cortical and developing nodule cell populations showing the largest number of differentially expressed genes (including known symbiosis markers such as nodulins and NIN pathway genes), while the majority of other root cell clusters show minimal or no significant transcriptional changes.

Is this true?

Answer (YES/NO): NO